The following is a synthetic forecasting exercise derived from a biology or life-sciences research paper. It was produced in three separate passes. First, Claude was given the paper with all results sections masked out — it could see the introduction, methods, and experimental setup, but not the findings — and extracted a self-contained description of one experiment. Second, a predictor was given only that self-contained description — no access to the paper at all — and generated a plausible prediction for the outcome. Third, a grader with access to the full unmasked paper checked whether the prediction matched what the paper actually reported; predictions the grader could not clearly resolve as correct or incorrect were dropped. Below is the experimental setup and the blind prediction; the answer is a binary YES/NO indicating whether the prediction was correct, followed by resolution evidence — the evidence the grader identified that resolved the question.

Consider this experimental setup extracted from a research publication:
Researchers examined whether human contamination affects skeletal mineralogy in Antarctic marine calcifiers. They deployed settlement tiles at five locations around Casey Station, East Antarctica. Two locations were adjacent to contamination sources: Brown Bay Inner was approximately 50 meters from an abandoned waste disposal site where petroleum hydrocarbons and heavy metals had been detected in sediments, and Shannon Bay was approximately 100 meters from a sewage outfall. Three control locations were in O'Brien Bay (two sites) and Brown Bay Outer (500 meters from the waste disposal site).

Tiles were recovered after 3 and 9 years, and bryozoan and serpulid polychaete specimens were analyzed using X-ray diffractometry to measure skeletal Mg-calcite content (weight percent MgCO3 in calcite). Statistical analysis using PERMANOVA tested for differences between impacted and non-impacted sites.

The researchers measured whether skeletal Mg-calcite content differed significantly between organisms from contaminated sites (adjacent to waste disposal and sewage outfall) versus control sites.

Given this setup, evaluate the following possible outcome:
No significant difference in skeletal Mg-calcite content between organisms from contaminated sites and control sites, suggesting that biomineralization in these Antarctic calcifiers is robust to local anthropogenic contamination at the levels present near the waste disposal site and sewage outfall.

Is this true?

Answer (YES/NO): YES